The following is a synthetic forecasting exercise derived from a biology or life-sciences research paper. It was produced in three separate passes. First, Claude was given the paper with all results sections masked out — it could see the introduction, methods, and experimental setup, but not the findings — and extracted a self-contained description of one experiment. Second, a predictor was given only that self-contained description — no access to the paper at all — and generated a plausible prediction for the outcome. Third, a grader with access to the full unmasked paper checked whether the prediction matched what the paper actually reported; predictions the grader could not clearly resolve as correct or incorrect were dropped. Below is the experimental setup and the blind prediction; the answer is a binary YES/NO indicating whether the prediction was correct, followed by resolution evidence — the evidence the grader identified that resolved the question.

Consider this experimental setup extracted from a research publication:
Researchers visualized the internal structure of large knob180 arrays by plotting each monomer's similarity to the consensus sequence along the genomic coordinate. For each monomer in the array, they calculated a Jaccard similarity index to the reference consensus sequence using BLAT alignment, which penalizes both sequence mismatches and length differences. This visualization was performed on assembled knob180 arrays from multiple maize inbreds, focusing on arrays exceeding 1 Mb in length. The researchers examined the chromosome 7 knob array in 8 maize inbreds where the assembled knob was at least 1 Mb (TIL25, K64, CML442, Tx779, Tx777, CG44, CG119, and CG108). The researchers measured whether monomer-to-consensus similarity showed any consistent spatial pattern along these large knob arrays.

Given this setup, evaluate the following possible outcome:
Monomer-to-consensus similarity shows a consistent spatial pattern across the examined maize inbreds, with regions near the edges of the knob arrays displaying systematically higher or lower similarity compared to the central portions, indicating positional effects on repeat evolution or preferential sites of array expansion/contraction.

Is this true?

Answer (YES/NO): NO